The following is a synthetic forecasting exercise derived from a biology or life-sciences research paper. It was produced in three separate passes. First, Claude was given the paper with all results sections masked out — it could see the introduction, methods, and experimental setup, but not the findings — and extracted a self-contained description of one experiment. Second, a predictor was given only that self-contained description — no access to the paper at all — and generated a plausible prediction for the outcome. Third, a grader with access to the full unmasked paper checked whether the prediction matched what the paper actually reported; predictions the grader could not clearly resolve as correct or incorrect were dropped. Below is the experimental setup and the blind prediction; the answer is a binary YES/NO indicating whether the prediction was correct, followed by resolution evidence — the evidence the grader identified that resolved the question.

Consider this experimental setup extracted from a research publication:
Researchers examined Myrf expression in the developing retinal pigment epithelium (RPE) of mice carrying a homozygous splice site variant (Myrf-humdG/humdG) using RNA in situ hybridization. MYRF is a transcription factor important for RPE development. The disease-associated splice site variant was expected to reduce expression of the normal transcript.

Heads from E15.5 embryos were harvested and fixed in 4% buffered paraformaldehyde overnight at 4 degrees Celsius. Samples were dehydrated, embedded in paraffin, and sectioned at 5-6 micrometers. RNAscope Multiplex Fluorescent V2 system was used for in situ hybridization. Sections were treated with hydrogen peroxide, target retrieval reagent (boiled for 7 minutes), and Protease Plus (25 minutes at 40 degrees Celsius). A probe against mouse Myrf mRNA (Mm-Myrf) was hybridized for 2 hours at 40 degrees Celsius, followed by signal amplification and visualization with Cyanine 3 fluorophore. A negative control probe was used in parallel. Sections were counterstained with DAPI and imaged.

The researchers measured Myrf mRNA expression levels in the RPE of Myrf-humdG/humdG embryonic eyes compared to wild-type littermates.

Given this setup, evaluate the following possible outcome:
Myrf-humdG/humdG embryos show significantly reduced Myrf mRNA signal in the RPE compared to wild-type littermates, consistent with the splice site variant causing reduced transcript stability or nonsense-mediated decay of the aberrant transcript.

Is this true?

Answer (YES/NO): NO